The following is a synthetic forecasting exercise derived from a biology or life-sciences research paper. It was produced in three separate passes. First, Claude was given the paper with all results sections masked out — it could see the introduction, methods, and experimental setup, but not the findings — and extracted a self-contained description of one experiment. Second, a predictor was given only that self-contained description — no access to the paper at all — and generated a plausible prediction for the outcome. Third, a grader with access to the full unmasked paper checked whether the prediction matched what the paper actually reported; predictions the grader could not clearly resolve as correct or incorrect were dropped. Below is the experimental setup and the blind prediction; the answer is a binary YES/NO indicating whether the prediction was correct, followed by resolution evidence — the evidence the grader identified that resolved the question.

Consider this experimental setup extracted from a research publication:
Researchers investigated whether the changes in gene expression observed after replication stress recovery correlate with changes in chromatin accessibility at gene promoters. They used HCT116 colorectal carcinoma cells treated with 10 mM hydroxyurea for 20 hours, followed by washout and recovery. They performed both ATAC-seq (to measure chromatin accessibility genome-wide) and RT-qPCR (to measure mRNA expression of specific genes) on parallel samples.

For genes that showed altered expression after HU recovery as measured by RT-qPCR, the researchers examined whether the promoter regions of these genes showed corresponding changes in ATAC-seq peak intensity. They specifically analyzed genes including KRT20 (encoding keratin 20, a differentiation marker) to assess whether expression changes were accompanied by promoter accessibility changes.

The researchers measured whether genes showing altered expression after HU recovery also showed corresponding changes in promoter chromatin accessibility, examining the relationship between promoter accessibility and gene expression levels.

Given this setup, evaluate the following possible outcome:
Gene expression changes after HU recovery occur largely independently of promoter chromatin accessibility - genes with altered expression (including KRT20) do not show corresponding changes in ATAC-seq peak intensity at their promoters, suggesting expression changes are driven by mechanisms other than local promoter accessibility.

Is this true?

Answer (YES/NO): NO